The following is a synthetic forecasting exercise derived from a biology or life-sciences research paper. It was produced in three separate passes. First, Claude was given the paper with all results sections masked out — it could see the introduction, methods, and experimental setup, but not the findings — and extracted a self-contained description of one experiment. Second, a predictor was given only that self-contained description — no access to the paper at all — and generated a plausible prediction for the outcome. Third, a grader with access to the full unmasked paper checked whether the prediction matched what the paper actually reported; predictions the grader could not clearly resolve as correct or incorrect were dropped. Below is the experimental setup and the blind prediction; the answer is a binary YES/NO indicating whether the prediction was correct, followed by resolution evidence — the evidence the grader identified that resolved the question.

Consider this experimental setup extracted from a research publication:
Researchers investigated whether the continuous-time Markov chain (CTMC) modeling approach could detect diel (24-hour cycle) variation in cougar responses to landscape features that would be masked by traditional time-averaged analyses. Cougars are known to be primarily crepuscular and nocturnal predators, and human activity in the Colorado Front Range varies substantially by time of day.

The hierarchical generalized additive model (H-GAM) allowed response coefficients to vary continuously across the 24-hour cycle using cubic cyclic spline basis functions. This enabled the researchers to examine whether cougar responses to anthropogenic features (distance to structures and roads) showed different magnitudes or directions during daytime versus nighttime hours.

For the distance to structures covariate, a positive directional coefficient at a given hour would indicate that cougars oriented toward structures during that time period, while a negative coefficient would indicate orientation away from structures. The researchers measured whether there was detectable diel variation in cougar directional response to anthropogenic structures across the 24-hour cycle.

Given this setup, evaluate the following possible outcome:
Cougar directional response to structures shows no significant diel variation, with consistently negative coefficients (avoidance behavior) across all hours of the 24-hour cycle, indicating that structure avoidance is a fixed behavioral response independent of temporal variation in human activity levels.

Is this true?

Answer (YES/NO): NO